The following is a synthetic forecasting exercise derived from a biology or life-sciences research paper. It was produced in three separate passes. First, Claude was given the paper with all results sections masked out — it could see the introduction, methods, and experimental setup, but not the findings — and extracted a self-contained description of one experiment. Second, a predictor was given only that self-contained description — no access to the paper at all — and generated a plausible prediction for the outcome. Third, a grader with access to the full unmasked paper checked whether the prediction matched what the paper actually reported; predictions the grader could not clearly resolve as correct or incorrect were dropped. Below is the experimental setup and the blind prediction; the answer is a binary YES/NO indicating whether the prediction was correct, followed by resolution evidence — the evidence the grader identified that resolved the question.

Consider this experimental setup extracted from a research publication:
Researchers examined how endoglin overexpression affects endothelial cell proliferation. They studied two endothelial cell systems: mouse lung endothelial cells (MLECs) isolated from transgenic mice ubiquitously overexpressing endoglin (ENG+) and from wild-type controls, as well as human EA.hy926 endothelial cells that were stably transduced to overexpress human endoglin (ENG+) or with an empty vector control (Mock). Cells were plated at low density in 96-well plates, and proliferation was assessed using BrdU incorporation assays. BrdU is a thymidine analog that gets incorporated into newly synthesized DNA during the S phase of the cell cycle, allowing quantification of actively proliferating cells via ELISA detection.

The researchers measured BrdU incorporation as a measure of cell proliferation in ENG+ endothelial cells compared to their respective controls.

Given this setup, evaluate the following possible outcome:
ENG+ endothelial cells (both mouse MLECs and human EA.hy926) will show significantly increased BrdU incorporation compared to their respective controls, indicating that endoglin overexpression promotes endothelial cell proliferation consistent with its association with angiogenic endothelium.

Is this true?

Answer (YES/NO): NO